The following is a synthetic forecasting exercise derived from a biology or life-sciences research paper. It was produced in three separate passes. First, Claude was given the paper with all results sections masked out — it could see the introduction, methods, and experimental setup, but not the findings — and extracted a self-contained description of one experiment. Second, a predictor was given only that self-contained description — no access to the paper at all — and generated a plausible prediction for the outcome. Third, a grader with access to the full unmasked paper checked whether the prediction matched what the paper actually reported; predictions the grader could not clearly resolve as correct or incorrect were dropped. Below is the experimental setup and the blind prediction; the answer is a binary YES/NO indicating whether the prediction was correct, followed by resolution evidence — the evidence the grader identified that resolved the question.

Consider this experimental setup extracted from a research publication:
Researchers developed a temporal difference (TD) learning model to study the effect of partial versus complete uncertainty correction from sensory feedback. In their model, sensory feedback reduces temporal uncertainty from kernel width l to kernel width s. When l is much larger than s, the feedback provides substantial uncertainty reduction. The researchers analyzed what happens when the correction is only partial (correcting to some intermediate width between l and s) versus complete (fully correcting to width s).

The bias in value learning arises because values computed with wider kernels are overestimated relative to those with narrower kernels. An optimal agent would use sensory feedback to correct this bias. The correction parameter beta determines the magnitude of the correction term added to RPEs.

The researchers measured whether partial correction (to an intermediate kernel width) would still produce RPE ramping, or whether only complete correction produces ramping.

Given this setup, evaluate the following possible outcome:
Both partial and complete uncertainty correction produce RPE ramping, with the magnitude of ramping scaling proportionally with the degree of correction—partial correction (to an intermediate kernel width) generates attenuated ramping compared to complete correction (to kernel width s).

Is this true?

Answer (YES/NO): YES